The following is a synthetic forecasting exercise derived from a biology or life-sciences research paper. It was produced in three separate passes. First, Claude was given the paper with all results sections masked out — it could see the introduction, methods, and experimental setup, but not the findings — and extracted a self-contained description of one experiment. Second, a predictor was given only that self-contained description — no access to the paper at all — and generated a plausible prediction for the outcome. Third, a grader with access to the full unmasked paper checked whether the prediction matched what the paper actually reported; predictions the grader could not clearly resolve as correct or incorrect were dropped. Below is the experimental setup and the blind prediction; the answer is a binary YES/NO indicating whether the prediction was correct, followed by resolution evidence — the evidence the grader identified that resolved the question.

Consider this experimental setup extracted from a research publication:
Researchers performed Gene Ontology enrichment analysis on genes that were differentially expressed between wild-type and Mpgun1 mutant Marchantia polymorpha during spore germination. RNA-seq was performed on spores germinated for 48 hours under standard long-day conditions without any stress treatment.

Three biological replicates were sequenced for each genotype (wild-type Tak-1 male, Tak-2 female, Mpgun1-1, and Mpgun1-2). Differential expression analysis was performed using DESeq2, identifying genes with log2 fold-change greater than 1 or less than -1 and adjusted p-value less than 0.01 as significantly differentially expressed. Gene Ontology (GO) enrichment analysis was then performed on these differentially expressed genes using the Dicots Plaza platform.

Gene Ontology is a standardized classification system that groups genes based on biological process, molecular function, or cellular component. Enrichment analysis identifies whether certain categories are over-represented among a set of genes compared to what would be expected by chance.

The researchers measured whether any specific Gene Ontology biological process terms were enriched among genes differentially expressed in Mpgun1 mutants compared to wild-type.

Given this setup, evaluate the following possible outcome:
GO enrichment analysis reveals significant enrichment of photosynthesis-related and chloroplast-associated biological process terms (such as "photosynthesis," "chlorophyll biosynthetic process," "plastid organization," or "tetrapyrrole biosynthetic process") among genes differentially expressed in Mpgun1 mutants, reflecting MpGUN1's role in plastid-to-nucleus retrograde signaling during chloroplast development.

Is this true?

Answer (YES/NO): NO